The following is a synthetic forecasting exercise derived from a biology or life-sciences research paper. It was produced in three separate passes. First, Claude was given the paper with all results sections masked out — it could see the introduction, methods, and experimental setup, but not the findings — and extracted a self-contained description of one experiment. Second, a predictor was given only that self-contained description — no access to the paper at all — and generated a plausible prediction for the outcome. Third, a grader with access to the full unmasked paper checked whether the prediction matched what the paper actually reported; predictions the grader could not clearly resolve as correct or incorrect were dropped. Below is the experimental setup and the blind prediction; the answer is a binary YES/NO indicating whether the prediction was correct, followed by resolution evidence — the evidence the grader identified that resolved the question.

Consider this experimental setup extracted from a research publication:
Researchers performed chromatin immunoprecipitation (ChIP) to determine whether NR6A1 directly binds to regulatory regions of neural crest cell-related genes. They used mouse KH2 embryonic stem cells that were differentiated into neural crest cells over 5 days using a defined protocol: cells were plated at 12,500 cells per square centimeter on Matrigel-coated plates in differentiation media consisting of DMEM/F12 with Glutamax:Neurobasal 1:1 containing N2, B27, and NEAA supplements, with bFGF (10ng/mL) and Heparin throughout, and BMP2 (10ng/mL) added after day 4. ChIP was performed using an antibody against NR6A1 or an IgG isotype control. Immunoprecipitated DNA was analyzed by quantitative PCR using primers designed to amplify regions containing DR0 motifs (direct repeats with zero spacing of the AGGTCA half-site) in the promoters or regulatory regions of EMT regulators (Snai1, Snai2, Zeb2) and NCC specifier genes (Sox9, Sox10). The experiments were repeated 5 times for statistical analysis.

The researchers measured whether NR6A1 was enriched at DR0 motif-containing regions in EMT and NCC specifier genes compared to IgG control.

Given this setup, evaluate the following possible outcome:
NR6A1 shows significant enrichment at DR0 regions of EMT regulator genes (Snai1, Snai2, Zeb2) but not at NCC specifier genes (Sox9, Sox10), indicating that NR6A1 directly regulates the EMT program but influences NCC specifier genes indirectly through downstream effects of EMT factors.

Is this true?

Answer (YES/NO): NO